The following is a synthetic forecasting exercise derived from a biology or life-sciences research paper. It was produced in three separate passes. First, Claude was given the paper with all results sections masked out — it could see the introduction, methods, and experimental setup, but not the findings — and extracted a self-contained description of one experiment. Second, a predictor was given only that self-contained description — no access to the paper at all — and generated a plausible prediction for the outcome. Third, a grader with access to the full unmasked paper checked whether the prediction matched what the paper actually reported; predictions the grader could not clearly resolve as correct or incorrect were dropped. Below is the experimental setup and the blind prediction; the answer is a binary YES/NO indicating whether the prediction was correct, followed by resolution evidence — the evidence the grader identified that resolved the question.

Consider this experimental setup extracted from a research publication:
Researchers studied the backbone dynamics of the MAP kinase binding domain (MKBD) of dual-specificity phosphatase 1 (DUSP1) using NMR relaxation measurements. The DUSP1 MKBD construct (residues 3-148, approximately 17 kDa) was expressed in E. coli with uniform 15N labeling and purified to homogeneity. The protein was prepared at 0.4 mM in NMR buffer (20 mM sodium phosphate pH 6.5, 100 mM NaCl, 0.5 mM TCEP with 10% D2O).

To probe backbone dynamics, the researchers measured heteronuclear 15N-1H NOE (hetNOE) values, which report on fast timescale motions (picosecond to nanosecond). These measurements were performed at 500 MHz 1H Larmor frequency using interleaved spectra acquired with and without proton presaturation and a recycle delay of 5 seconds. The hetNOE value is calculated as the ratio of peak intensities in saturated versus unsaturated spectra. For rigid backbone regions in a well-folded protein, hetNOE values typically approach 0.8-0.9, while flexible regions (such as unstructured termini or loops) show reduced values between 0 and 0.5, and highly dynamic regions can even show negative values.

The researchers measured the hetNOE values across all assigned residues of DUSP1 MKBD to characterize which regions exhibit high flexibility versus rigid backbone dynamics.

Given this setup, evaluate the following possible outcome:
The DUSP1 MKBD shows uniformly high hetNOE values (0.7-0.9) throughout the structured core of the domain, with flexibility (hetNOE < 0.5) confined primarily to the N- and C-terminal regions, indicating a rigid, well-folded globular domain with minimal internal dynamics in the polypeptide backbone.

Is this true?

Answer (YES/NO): YES